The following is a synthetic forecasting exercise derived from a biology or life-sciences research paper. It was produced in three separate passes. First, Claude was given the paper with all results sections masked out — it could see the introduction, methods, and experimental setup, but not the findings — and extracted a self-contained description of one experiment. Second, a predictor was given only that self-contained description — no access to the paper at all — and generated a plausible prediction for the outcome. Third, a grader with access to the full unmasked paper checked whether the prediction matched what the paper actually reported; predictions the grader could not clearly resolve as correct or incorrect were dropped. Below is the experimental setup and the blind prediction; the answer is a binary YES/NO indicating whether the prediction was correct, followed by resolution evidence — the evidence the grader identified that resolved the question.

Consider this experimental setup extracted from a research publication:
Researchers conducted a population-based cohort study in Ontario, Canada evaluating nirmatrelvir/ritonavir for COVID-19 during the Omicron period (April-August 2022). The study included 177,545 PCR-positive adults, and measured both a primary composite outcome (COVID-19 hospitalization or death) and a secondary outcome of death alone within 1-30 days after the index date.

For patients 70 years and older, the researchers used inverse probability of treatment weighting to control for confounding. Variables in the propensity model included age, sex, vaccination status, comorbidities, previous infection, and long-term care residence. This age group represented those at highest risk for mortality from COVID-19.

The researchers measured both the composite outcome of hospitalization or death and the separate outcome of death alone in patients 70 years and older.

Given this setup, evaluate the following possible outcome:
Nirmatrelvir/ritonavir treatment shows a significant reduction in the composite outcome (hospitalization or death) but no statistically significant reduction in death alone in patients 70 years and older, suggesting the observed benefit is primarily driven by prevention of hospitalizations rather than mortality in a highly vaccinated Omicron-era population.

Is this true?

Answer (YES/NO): NO